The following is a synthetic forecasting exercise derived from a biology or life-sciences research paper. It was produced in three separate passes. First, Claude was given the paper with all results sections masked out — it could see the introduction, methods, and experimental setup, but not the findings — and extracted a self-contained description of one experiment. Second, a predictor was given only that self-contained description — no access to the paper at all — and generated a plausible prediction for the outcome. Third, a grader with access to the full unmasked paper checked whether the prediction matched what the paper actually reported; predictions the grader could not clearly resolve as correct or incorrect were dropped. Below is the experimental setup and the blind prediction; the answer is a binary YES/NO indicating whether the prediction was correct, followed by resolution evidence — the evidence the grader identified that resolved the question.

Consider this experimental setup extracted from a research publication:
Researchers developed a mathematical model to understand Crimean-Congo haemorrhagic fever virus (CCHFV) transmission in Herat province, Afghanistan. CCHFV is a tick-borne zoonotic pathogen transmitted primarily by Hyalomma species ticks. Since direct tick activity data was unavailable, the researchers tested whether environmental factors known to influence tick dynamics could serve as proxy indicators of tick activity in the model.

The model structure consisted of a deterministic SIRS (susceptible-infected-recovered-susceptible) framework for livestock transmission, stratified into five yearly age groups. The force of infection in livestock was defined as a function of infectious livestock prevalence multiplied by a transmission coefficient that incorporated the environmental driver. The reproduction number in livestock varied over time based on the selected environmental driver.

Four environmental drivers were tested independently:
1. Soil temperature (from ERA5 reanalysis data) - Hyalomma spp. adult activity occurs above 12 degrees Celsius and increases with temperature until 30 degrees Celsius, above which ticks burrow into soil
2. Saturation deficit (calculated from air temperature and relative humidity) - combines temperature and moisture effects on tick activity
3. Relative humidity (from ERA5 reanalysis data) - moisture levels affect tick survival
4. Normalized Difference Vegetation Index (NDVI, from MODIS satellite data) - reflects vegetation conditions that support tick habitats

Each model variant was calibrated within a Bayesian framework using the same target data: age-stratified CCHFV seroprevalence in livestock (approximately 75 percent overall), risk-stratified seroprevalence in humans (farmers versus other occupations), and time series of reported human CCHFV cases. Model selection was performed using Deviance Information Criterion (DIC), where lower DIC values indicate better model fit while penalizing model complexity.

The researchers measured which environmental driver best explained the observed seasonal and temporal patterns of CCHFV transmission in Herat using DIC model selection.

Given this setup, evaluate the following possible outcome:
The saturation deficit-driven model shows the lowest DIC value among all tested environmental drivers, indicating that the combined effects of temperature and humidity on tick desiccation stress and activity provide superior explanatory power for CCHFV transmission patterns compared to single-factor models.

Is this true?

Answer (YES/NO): YES